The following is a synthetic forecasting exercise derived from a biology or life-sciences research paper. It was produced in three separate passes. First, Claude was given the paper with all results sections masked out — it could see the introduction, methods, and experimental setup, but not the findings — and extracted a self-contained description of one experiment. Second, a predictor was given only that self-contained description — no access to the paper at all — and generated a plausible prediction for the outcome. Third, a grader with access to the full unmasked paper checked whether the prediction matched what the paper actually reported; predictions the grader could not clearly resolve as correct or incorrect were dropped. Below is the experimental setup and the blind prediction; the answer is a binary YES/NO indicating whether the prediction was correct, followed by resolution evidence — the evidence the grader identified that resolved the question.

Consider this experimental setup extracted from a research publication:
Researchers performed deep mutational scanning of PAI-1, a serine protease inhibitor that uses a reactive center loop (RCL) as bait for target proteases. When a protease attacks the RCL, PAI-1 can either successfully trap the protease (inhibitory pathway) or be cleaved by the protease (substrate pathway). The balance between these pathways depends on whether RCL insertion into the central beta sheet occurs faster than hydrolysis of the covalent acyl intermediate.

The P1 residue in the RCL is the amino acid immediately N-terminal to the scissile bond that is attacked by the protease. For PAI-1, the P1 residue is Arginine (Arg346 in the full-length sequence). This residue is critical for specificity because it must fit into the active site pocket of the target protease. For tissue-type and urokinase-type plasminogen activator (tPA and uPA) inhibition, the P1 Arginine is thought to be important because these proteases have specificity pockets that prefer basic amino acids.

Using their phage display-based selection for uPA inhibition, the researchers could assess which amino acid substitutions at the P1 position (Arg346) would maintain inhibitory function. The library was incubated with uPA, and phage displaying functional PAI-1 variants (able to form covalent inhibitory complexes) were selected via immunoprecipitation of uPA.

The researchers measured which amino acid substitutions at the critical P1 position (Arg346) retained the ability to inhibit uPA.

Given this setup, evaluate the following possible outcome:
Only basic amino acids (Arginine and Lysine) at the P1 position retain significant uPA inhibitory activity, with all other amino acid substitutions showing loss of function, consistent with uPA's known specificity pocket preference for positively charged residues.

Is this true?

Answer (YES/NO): YES